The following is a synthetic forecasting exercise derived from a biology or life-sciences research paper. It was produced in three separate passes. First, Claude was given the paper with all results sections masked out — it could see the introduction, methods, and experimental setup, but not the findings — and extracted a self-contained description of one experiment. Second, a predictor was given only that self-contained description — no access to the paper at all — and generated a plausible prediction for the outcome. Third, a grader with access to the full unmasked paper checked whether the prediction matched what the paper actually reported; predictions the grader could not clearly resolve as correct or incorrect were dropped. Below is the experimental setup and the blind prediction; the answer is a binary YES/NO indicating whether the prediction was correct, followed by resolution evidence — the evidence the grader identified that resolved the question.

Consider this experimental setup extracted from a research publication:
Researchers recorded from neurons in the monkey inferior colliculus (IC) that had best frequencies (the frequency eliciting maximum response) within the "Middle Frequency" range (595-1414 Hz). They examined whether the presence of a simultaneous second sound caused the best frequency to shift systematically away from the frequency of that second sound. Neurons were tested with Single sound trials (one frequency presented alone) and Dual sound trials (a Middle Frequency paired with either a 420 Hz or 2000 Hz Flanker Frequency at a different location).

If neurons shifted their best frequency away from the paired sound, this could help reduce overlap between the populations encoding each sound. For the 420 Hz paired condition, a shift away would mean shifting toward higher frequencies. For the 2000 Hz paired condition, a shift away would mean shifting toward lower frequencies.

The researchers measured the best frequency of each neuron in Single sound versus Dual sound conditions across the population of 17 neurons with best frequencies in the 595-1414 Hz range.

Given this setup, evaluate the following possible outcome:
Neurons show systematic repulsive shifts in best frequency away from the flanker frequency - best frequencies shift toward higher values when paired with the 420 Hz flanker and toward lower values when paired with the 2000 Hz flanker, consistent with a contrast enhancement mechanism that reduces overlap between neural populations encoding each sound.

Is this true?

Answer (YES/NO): NO